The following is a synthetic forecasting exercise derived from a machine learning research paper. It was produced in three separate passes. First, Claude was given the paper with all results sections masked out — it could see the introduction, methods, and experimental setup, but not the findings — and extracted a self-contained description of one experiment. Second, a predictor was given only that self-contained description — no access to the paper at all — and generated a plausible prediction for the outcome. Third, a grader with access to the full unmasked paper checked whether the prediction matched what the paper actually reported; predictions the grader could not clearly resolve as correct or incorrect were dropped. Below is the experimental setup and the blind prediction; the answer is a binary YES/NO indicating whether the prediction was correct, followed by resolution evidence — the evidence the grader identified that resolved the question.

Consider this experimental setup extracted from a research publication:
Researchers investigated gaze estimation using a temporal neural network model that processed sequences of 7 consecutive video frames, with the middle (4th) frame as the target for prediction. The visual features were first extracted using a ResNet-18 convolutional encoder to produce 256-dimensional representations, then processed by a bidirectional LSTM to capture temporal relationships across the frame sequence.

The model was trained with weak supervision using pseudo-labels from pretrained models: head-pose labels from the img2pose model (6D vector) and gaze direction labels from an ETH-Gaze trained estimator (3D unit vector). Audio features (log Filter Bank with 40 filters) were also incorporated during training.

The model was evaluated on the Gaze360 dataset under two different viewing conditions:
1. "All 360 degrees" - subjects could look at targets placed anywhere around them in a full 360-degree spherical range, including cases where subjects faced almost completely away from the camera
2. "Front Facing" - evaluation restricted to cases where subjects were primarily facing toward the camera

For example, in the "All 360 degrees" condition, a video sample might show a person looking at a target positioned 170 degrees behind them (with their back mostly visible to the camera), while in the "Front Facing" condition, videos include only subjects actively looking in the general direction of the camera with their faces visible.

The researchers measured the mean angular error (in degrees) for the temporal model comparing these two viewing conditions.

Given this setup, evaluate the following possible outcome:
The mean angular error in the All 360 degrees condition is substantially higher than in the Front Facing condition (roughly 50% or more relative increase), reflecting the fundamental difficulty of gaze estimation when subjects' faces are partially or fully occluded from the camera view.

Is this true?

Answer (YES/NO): NO